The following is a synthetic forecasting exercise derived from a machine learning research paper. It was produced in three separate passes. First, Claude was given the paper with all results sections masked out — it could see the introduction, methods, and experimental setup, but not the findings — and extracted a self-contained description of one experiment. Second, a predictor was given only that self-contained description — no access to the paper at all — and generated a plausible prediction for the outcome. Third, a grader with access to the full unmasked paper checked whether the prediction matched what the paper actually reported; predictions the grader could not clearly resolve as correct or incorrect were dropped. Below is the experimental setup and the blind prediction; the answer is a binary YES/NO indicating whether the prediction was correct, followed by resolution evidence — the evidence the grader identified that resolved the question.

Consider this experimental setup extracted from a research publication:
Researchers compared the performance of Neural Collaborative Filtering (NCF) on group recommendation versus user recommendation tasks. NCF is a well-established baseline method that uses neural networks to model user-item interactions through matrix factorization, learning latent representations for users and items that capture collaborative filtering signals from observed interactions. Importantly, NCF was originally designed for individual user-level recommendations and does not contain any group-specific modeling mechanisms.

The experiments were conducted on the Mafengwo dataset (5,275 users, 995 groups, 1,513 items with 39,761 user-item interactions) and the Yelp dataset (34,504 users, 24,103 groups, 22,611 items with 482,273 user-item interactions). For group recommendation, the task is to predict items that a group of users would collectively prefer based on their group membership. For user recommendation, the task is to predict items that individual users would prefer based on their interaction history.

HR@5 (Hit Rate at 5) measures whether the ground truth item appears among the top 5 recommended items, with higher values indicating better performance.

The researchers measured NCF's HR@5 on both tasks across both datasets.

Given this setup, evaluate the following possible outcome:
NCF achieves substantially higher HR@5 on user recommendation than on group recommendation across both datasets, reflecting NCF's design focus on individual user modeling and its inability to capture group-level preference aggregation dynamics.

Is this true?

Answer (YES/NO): YES